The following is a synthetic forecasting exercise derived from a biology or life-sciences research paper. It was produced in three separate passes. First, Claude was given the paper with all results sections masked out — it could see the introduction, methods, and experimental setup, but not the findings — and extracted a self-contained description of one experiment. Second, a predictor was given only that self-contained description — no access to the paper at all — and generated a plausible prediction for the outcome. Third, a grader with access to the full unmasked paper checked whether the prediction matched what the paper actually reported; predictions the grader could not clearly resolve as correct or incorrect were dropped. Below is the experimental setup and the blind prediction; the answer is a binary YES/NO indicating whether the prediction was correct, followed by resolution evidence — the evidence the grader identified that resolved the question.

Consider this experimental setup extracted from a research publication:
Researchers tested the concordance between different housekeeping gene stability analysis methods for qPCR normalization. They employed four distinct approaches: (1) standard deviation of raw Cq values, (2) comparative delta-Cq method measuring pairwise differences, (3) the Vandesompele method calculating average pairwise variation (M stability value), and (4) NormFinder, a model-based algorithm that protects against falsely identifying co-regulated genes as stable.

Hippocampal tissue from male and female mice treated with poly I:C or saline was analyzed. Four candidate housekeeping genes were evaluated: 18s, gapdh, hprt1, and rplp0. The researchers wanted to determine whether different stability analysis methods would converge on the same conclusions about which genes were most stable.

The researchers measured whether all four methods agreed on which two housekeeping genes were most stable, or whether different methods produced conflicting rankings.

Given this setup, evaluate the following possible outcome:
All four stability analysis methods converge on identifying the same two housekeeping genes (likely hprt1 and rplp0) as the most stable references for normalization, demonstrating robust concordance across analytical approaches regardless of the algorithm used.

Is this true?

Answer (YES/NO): YES